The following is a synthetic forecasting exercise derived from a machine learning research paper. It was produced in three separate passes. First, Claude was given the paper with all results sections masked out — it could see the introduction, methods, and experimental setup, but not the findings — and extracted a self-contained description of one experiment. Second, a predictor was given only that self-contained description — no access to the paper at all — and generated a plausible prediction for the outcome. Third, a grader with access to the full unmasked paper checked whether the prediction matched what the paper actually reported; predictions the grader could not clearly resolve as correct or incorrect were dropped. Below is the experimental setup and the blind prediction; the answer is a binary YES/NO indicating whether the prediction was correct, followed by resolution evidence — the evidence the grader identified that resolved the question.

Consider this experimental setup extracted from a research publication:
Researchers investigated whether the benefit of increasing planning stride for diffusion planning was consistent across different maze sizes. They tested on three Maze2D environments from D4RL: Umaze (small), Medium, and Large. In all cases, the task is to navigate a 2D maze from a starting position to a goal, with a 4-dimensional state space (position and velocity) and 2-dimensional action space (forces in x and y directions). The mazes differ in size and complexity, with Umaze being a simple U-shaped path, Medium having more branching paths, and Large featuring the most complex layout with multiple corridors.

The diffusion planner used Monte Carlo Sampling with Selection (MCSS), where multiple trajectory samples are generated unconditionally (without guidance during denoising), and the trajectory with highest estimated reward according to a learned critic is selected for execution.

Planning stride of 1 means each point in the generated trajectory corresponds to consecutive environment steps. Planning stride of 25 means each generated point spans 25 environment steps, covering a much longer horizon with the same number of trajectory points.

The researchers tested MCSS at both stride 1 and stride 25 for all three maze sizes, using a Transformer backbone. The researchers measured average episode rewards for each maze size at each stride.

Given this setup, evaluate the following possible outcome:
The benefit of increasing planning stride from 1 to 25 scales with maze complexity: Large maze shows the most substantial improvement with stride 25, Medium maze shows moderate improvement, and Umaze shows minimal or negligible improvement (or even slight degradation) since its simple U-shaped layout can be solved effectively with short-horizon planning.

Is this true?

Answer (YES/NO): YES